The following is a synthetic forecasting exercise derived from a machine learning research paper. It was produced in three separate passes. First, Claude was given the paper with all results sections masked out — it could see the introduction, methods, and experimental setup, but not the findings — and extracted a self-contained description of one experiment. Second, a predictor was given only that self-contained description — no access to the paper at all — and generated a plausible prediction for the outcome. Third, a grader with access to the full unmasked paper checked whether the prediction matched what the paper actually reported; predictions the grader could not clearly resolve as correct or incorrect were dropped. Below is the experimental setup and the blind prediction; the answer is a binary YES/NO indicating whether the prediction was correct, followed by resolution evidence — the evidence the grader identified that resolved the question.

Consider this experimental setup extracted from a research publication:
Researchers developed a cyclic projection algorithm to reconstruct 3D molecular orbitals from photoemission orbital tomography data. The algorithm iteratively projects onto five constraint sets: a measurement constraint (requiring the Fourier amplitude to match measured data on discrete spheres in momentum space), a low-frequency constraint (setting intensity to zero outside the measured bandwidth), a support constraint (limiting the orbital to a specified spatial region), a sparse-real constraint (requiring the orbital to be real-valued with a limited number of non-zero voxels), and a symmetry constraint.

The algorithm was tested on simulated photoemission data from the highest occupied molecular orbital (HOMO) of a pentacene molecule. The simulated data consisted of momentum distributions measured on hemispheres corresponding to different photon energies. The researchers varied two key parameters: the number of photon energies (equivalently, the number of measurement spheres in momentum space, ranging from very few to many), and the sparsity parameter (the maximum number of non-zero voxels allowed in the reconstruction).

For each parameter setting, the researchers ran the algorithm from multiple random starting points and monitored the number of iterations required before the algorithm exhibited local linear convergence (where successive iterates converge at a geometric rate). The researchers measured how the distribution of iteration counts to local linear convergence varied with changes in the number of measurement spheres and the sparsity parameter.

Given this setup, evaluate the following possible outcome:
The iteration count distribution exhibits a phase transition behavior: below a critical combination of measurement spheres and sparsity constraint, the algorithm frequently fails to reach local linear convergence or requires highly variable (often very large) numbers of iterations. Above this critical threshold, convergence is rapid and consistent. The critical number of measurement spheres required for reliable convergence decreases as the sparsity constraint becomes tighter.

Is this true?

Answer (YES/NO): NO